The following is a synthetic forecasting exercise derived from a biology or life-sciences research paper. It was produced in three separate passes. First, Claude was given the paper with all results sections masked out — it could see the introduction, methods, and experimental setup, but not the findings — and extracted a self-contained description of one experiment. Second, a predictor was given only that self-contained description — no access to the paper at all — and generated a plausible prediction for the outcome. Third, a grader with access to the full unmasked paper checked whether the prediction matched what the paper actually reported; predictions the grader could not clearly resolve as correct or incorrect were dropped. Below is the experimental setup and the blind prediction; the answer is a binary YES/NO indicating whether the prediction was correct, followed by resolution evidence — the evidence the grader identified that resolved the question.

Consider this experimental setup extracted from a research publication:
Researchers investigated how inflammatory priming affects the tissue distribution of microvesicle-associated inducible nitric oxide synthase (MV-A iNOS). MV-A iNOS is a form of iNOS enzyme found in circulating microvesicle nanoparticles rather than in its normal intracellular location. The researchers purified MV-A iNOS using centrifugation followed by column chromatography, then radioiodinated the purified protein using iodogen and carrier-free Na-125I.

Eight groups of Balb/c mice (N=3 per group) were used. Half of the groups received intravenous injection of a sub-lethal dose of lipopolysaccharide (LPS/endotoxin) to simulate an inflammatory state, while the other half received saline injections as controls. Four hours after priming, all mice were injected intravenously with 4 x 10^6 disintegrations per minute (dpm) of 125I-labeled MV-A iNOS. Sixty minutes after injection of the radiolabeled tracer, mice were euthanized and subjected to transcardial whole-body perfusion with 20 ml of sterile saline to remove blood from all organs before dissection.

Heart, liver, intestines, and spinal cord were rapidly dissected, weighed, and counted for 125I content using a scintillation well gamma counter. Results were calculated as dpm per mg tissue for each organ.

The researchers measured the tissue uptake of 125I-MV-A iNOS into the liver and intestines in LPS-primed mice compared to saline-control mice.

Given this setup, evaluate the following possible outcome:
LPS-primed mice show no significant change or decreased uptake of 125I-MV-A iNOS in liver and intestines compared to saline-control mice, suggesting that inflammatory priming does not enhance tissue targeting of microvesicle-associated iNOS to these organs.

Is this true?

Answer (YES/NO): NO